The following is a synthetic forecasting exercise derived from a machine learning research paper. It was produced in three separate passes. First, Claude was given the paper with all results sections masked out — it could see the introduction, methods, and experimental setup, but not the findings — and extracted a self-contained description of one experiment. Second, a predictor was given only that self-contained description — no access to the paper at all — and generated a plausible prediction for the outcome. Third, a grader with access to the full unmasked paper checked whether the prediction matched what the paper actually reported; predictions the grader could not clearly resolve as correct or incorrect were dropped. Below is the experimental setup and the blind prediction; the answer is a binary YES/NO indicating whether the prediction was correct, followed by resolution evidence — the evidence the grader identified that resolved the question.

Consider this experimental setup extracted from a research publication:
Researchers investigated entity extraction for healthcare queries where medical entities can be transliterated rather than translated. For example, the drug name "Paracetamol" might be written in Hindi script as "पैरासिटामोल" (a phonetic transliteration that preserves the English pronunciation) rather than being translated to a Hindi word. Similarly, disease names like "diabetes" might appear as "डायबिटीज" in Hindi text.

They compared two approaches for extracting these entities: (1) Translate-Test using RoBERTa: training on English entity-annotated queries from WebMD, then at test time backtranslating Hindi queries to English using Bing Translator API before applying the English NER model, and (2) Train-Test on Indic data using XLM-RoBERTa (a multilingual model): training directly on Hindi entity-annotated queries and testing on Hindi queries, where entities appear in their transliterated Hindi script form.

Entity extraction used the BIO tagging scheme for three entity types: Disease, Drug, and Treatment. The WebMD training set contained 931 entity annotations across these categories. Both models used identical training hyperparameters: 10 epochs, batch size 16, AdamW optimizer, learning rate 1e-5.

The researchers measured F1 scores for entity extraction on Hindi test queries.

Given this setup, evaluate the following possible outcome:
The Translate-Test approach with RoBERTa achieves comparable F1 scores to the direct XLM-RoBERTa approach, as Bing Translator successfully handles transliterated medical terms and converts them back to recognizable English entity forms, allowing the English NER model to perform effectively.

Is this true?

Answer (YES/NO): NO